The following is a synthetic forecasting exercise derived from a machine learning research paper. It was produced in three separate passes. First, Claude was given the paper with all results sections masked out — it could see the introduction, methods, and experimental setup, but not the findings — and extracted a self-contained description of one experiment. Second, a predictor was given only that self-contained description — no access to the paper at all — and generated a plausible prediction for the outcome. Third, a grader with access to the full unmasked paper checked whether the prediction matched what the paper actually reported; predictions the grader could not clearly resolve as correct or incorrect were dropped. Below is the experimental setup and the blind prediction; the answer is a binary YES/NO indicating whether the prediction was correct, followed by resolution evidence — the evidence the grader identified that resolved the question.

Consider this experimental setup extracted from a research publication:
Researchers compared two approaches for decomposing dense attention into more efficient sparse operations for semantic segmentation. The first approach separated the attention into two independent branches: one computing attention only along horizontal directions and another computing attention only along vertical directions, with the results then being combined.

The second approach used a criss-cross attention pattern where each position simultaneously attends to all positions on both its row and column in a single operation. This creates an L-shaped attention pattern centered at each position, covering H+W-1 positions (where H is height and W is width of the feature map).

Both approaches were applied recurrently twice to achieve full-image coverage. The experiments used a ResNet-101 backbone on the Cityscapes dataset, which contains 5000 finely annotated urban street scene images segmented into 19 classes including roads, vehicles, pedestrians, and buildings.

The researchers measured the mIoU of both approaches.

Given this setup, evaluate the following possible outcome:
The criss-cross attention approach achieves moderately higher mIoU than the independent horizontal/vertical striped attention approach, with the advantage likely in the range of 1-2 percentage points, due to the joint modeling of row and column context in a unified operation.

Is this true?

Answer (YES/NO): NO